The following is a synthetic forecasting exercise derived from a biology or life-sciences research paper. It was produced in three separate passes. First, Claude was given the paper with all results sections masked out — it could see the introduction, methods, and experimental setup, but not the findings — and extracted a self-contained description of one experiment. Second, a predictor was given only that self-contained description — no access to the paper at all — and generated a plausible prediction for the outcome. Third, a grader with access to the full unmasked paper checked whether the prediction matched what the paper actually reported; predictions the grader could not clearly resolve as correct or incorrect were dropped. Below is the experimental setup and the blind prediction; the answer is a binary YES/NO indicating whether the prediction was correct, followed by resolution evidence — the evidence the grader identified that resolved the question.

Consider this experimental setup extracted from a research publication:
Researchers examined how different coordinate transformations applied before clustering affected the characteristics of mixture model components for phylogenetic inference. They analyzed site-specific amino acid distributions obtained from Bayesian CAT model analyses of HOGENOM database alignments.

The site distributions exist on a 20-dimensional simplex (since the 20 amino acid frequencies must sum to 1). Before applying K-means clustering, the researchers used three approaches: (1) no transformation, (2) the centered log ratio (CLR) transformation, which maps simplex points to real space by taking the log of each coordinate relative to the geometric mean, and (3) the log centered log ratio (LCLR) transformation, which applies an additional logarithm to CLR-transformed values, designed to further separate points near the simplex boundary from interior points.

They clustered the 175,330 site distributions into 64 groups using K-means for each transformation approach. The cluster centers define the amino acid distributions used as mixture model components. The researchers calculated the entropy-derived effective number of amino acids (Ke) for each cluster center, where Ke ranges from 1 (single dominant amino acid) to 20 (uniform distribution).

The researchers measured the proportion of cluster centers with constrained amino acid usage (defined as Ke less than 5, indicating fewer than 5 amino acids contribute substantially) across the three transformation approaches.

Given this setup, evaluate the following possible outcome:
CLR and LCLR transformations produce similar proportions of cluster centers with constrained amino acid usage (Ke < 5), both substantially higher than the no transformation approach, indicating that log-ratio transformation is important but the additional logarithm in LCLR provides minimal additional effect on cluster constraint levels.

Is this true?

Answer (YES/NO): NO